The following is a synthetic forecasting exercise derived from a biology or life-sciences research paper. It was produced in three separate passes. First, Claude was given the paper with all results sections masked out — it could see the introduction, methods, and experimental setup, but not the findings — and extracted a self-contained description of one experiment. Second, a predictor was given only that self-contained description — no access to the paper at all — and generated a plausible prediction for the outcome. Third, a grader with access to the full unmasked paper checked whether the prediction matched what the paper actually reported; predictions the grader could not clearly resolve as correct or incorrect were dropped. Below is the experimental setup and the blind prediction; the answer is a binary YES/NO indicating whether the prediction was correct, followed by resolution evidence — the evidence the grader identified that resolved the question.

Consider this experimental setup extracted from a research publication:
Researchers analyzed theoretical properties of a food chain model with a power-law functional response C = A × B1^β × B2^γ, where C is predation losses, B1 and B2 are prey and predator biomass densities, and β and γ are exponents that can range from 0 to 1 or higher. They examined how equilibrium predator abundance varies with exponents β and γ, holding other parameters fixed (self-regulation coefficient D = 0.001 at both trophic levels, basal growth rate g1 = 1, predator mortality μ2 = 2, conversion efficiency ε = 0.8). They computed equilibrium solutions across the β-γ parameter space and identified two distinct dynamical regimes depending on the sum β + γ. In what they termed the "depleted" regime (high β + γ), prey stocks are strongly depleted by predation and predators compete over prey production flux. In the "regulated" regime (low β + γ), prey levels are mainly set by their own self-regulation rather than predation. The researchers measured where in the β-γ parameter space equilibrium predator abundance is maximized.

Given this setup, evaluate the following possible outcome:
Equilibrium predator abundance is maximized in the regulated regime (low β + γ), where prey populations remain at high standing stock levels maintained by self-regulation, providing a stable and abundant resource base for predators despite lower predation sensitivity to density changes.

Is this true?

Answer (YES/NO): NO